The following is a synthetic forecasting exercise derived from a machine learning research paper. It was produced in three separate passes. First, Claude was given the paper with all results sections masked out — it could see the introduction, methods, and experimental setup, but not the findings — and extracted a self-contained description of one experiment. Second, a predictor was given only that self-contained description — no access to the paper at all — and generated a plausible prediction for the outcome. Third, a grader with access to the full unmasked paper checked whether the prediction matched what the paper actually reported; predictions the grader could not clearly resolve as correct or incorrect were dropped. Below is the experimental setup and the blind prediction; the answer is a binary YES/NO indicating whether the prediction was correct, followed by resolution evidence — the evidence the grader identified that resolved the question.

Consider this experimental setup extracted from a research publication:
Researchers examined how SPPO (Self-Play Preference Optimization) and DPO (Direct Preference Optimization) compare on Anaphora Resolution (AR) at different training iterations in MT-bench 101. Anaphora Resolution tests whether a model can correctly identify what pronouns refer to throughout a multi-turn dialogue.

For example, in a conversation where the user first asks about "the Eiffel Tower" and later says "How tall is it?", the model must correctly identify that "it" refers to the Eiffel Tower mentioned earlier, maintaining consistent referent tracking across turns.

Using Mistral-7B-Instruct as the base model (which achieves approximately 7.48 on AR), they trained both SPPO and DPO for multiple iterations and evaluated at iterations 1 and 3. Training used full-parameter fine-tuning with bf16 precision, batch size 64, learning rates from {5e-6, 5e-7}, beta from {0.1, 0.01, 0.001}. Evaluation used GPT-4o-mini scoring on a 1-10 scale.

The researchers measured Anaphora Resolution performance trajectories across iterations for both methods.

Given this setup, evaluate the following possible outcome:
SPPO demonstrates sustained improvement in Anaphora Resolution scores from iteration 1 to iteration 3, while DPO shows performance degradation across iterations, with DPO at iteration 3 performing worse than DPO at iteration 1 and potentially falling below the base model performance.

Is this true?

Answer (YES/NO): YES